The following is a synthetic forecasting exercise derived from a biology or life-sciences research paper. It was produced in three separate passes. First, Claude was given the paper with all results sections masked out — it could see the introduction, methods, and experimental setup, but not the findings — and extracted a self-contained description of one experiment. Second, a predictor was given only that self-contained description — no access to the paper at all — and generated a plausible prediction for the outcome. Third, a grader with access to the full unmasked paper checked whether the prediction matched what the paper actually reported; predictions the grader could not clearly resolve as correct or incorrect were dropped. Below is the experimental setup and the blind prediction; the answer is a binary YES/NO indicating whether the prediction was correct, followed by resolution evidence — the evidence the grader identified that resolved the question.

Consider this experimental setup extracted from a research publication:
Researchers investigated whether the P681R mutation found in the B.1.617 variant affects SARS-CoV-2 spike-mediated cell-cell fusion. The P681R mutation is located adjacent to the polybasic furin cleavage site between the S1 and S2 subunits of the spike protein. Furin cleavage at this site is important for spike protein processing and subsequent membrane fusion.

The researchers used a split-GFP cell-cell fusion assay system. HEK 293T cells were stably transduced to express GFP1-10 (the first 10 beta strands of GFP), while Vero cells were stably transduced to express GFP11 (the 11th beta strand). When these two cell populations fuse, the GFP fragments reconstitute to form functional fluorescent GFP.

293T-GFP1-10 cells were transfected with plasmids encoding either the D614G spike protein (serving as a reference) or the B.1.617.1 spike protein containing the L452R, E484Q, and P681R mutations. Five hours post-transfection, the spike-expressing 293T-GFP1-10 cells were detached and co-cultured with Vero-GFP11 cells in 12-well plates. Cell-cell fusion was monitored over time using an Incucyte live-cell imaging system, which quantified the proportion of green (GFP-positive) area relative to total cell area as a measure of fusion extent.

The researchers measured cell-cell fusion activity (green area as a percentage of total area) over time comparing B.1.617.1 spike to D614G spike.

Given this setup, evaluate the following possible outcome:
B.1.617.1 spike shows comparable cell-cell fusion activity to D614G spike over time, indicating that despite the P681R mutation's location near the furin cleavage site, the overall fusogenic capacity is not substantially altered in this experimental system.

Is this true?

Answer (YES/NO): NO